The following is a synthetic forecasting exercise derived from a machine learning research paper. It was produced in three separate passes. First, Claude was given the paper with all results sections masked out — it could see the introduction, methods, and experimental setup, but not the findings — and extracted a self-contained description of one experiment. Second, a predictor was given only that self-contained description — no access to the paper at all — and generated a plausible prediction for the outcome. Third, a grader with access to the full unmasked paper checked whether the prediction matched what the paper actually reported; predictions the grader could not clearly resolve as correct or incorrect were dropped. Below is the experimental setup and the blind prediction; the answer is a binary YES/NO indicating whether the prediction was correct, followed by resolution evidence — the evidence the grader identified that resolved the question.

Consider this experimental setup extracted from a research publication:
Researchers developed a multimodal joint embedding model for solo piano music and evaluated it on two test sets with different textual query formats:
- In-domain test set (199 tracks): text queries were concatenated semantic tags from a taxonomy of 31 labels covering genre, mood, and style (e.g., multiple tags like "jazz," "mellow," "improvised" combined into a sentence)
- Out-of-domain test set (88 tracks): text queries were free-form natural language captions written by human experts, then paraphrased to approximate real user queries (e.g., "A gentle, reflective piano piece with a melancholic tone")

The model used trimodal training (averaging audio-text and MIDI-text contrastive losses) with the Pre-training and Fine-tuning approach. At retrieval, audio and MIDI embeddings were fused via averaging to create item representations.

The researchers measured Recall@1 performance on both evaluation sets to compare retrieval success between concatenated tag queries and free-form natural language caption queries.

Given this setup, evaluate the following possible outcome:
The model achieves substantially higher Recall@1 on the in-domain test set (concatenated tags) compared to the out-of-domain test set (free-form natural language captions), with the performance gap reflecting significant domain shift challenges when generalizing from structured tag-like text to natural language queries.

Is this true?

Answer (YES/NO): NO